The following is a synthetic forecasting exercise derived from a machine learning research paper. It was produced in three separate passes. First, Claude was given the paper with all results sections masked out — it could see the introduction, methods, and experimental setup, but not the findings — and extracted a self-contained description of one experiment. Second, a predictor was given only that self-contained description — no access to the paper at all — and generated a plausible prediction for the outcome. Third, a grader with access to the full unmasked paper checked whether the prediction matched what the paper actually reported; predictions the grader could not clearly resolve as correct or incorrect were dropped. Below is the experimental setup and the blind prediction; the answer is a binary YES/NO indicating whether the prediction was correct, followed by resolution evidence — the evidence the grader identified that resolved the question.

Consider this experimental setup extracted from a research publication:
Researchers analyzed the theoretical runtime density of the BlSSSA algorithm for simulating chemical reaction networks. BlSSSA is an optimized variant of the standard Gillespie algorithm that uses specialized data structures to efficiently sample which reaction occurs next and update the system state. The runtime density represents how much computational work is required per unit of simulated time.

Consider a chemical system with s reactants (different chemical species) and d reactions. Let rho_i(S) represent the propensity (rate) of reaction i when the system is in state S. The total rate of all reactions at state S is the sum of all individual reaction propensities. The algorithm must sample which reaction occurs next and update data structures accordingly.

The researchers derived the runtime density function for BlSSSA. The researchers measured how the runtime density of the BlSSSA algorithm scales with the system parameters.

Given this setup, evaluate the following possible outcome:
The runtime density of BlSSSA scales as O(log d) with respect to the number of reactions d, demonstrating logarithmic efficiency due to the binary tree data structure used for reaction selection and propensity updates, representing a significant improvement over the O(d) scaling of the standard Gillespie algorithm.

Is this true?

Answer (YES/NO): NO